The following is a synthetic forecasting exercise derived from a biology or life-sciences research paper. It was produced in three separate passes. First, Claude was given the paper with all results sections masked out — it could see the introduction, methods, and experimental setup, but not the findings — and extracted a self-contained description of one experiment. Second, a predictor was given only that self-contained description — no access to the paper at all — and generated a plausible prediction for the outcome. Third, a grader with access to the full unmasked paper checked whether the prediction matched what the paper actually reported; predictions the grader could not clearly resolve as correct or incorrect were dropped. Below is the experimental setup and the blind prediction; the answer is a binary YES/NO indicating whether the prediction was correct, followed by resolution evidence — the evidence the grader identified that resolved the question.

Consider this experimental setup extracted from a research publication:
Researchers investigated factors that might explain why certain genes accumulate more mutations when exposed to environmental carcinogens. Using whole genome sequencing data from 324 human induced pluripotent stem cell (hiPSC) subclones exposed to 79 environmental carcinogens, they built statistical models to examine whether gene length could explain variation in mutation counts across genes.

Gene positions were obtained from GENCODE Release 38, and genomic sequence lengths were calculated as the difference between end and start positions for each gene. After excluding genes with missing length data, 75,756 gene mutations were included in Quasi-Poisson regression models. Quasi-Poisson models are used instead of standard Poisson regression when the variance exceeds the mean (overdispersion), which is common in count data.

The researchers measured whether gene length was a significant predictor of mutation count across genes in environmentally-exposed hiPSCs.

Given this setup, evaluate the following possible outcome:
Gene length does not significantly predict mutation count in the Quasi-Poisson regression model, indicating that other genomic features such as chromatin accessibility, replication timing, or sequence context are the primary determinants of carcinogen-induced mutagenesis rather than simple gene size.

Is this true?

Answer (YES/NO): NO